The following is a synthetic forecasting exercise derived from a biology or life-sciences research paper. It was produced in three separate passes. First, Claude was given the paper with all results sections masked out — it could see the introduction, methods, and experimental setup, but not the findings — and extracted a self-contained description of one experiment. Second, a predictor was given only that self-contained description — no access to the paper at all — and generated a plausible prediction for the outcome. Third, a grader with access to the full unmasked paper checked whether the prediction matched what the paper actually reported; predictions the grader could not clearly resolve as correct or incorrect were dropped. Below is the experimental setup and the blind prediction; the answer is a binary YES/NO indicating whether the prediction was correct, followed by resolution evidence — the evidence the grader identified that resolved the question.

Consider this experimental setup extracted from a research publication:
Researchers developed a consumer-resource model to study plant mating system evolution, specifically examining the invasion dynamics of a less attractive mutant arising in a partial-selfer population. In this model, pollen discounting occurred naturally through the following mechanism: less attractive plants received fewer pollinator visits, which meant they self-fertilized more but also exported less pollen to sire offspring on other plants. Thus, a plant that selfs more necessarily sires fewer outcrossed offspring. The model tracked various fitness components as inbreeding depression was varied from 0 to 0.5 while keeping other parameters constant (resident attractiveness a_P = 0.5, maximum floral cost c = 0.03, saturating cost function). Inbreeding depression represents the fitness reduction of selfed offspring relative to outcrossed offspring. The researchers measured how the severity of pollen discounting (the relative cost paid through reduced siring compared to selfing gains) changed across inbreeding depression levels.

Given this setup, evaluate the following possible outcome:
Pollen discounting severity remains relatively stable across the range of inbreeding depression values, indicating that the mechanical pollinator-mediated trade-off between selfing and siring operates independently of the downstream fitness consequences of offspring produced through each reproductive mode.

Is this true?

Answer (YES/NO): NO